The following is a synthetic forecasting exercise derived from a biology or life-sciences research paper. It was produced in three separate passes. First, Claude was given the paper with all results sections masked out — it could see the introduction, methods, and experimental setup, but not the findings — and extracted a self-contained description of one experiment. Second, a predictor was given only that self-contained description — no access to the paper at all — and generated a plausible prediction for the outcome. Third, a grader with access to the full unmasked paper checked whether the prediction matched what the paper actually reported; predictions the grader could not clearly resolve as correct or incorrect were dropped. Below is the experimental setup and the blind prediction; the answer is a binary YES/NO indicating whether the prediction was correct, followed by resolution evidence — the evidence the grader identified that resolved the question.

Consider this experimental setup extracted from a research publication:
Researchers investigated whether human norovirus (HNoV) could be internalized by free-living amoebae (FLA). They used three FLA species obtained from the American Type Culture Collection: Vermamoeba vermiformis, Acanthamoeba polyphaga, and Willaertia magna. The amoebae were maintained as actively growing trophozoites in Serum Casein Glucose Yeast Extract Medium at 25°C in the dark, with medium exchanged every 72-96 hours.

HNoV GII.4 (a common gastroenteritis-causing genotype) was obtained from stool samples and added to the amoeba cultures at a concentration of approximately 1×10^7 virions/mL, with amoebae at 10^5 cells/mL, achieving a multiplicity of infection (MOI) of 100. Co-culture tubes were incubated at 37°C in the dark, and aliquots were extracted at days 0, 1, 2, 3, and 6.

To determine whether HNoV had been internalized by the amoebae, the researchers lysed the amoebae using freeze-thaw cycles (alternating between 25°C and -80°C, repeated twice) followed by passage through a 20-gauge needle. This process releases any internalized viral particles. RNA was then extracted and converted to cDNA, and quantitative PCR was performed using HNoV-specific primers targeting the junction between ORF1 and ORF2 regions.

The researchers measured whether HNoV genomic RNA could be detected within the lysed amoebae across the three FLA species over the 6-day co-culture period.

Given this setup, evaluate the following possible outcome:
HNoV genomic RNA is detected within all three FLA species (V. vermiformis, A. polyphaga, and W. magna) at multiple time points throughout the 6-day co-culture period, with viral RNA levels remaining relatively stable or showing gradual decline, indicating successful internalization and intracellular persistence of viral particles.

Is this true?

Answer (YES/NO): YES